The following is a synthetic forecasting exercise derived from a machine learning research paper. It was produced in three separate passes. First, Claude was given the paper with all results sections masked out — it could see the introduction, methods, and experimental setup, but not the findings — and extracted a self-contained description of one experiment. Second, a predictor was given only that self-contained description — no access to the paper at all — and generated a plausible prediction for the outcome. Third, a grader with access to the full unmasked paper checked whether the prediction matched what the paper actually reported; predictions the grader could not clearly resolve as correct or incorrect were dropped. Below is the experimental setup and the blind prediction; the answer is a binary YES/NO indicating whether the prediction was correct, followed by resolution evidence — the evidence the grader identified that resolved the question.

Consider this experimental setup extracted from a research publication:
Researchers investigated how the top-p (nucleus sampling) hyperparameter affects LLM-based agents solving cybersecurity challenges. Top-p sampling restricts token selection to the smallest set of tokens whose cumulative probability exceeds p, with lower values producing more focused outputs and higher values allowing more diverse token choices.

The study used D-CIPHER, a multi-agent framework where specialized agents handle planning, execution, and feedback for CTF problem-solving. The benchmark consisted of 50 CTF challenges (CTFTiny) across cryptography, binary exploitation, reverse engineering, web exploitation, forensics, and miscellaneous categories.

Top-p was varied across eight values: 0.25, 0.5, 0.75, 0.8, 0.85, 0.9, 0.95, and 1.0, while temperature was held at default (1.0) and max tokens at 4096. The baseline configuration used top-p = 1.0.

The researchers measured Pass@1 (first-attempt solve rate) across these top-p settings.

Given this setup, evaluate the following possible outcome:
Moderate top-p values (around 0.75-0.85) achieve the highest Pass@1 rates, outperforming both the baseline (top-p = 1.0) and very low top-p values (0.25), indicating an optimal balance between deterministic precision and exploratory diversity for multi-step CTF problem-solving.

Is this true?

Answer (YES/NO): NO